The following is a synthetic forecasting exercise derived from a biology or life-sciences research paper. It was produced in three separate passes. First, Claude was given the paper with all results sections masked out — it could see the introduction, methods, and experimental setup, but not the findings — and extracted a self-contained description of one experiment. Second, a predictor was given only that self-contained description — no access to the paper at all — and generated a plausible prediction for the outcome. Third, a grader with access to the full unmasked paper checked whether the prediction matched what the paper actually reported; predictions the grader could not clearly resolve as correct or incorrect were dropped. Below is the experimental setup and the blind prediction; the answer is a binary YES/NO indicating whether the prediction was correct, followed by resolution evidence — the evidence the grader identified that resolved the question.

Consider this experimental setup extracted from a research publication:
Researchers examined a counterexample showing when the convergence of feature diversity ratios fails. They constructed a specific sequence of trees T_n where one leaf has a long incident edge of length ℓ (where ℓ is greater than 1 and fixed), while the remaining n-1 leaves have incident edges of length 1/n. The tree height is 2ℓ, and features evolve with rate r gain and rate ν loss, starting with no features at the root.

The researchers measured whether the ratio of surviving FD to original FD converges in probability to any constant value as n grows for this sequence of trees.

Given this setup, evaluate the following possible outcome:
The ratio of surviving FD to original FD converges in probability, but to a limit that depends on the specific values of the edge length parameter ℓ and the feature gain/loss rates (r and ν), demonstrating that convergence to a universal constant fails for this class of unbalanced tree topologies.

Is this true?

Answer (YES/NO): NO